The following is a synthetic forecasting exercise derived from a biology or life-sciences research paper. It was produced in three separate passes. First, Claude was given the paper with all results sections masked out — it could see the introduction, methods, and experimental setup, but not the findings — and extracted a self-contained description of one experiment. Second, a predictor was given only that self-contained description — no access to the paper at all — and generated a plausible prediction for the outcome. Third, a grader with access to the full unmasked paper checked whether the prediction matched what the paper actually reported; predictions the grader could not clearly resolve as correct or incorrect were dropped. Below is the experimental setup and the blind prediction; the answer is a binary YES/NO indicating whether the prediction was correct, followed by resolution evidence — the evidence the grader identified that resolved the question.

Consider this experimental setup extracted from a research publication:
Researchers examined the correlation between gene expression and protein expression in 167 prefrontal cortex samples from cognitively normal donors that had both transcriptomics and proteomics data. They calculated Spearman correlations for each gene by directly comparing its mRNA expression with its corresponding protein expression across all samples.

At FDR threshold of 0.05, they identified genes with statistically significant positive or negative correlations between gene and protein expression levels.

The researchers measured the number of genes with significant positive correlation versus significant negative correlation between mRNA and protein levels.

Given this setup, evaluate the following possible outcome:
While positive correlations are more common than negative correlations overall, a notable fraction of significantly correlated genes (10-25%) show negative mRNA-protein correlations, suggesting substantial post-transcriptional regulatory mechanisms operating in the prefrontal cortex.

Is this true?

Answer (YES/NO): NO